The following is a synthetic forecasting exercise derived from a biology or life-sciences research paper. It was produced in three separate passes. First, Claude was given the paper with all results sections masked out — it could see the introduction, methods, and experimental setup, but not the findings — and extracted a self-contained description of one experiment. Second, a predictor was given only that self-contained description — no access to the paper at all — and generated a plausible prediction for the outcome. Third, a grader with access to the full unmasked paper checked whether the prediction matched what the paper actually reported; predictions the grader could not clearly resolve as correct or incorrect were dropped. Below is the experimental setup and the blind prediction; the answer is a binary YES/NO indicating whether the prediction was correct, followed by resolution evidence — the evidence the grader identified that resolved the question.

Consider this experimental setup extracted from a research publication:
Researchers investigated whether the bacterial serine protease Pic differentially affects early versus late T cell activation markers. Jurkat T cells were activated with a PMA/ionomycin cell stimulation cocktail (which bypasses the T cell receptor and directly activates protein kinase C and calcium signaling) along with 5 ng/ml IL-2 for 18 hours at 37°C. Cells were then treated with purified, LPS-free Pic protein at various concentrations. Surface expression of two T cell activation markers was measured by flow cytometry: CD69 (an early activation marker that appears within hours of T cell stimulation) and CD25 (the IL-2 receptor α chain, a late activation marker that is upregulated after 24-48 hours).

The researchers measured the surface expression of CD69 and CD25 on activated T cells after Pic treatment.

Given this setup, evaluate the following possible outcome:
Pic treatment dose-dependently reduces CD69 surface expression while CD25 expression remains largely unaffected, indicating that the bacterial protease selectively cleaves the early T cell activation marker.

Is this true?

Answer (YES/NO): NO